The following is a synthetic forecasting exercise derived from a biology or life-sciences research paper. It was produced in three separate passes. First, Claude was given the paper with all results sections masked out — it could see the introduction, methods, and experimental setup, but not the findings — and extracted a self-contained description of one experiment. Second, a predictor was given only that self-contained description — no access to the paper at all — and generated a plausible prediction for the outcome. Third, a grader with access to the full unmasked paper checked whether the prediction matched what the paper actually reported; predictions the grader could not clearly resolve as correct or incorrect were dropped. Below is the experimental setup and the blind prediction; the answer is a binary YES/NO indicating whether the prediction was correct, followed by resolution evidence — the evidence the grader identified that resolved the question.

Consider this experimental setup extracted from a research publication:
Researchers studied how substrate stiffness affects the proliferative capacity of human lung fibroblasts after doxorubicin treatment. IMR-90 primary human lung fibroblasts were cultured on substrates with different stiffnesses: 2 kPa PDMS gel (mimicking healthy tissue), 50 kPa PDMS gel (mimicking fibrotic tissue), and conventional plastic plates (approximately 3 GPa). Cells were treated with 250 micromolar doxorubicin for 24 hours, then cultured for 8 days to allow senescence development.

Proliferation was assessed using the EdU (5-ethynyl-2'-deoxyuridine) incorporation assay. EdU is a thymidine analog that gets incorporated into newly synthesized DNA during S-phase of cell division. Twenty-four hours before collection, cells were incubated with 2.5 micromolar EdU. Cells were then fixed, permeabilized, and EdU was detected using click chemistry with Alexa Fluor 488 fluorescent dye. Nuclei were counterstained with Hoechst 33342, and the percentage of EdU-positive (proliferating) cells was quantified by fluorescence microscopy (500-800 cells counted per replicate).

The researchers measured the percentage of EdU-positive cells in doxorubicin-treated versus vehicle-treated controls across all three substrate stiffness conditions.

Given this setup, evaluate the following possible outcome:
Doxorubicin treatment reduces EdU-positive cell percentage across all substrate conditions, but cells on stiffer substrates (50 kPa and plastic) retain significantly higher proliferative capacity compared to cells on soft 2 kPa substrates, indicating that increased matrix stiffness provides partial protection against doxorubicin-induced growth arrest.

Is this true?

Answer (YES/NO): NO